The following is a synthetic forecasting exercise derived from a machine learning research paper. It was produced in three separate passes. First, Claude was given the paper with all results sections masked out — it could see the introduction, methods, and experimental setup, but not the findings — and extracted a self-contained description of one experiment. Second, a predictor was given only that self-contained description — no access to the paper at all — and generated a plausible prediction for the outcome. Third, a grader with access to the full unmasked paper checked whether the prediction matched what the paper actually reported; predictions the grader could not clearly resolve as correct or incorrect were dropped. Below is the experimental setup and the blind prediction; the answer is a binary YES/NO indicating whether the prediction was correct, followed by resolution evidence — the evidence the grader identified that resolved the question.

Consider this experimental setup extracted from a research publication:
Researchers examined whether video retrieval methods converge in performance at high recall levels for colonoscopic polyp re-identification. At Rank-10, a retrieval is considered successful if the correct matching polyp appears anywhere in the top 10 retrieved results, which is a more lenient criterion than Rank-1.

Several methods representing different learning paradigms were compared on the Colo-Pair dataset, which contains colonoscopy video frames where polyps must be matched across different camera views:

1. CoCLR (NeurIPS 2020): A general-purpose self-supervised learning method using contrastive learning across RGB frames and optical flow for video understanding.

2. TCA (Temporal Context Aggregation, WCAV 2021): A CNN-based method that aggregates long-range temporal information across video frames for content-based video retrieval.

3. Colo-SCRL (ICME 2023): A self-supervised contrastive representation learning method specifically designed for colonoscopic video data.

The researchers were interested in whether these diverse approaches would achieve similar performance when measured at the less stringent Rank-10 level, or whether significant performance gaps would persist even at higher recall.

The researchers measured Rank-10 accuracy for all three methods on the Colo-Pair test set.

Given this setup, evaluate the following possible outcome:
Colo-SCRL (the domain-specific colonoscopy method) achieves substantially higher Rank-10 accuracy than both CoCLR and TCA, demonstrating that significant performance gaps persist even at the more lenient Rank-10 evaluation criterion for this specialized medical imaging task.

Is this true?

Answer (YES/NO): NO